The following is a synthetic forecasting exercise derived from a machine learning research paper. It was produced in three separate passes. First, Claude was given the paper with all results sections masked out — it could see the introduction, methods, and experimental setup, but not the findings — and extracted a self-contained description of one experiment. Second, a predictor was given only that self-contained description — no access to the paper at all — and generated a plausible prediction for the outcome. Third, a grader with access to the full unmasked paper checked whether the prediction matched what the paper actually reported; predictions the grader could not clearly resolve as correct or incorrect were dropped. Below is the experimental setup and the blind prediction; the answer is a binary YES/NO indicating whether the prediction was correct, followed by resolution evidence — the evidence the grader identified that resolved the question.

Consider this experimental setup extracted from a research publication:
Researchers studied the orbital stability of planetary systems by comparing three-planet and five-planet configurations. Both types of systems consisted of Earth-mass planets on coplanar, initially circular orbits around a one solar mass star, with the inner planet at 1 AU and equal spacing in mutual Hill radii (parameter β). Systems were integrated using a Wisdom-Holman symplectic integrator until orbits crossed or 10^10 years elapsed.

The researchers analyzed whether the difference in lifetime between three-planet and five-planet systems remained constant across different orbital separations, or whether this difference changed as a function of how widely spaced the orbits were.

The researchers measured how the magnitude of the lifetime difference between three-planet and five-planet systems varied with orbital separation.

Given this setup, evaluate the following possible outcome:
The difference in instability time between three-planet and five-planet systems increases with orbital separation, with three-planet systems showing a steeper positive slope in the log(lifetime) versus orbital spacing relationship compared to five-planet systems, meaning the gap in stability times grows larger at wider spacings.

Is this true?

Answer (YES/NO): YES